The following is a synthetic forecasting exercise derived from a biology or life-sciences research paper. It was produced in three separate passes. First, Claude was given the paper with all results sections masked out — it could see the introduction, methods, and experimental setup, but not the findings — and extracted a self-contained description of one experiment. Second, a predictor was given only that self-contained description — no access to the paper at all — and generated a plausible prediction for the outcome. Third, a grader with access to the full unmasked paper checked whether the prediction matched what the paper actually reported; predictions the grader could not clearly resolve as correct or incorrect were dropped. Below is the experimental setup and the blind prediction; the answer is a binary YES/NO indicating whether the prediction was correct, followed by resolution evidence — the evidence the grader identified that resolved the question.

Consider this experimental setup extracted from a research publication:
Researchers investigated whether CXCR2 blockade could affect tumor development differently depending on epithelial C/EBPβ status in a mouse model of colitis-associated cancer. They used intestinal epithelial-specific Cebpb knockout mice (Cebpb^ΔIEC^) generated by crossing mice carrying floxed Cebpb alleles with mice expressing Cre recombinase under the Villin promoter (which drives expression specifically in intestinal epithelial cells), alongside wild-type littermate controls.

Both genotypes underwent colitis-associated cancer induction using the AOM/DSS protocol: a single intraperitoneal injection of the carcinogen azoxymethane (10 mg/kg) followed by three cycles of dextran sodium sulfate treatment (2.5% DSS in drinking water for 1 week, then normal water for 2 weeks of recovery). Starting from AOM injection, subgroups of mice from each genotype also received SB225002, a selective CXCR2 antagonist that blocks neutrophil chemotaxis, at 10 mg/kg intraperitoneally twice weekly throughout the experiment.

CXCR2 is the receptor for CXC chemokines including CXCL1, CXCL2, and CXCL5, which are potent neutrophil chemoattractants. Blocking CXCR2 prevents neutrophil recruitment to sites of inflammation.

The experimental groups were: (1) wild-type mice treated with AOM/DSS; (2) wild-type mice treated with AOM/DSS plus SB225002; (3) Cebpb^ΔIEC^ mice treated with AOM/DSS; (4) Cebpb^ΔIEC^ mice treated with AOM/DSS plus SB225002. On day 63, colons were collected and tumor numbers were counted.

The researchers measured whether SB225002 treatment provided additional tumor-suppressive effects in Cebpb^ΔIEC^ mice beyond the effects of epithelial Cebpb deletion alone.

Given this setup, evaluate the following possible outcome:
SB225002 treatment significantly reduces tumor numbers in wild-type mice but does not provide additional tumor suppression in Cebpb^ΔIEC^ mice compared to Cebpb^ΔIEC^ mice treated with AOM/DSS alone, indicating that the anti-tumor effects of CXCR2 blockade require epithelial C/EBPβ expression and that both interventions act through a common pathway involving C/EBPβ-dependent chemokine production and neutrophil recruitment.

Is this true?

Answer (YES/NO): YES